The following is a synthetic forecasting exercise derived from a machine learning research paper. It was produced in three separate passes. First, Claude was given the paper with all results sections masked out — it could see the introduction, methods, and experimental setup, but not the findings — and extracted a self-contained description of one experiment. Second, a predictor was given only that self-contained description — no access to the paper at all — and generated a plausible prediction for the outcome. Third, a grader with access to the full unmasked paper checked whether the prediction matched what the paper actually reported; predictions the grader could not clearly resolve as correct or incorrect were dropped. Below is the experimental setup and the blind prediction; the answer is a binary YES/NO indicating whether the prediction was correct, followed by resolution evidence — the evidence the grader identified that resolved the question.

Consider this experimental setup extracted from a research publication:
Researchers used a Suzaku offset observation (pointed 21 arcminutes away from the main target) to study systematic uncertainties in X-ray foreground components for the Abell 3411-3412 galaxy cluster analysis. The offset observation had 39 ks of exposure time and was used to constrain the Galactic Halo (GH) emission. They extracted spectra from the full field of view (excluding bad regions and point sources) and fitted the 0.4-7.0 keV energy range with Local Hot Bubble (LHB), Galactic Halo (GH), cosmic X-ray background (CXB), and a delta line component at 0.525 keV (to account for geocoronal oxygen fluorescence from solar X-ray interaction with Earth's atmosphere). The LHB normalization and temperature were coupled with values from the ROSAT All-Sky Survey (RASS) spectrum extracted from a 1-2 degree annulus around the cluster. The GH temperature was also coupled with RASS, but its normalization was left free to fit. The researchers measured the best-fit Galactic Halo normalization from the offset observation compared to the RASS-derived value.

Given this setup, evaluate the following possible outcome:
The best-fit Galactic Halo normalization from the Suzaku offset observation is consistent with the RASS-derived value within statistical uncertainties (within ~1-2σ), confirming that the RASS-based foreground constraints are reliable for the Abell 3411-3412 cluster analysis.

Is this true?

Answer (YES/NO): NO